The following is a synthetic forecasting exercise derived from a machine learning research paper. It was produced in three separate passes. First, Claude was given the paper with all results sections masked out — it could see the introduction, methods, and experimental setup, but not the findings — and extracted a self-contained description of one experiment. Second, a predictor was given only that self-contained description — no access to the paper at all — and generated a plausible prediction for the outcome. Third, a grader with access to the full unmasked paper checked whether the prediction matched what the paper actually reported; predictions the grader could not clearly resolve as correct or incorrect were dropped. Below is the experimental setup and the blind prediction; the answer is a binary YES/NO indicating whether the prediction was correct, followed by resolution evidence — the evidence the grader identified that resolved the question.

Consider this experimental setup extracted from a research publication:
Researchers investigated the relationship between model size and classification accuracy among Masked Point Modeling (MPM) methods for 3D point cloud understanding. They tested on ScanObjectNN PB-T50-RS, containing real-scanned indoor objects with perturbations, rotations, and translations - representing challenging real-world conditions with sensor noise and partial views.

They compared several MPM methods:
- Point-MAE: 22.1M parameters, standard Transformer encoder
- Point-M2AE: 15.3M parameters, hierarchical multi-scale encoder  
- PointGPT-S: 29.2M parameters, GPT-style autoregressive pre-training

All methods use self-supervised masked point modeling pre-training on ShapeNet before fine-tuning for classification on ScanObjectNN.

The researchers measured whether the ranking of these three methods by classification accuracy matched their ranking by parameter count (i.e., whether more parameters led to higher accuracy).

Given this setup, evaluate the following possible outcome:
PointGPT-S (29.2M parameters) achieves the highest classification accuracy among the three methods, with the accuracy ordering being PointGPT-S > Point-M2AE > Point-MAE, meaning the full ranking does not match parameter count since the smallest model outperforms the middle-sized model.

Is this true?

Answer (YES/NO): YES